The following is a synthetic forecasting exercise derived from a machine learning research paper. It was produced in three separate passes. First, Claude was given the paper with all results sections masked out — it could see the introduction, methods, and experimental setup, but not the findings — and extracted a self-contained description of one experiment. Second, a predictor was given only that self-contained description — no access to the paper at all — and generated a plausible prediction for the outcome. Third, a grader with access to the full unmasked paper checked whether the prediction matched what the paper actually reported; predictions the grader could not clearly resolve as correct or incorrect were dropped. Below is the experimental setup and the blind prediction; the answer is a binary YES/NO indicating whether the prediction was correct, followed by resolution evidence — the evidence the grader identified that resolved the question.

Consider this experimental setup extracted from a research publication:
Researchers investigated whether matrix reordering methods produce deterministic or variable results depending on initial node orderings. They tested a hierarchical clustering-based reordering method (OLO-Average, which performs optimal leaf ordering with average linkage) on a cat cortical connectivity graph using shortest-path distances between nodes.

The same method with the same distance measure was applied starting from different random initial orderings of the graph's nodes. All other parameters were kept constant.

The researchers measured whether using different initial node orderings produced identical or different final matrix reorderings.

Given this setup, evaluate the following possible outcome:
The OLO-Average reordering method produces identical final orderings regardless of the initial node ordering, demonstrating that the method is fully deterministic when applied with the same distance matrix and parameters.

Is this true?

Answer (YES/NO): NO